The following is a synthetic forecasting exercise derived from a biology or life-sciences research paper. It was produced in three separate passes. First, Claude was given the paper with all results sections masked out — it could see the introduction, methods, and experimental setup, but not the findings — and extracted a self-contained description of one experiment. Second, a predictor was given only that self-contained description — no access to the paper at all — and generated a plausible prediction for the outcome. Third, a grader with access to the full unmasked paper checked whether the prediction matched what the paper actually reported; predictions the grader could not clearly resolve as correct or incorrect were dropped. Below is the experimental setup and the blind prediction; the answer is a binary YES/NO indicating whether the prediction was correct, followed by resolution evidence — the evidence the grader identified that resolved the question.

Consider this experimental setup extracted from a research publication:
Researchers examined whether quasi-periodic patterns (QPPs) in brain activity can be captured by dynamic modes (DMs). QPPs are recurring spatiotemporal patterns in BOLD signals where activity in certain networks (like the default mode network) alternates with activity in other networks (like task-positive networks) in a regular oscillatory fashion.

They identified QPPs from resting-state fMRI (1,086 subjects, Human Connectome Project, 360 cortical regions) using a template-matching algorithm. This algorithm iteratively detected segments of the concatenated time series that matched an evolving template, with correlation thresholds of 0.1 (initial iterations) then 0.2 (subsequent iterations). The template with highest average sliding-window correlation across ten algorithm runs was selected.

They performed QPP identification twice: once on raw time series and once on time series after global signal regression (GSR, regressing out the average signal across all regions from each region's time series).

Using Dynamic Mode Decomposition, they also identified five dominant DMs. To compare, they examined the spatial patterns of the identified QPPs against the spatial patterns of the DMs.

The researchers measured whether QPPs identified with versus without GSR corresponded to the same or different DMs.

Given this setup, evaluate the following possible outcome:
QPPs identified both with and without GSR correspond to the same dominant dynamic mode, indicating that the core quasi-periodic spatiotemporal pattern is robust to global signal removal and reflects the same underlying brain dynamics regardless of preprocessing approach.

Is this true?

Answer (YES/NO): NO